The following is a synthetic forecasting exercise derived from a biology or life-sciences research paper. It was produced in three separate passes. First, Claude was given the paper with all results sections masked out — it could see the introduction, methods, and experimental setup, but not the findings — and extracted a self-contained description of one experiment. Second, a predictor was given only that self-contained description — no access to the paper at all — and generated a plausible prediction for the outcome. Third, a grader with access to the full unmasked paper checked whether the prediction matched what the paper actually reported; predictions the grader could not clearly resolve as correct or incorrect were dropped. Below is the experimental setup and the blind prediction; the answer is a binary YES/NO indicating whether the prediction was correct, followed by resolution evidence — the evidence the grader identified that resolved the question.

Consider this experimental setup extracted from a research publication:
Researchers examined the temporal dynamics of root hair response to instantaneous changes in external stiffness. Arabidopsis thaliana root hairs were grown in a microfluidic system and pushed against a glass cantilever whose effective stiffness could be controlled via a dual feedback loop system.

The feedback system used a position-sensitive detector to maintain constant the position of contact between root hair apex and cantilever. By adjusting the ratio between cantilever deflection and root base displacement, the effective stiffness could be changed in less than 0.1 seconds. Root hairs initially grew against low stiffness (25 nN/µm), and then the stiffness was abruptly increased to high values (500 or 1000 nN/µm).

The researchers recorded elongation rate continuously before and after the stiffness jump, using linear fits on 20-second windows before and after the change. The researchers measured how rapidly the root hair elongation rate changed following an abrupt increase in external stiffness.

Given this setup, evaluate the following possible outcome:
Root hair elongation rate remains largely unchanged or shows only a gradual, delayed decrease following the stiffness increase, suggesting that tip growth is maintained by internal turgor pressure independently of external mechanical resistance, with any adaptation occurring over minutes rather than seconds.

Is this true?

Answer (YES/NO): NO